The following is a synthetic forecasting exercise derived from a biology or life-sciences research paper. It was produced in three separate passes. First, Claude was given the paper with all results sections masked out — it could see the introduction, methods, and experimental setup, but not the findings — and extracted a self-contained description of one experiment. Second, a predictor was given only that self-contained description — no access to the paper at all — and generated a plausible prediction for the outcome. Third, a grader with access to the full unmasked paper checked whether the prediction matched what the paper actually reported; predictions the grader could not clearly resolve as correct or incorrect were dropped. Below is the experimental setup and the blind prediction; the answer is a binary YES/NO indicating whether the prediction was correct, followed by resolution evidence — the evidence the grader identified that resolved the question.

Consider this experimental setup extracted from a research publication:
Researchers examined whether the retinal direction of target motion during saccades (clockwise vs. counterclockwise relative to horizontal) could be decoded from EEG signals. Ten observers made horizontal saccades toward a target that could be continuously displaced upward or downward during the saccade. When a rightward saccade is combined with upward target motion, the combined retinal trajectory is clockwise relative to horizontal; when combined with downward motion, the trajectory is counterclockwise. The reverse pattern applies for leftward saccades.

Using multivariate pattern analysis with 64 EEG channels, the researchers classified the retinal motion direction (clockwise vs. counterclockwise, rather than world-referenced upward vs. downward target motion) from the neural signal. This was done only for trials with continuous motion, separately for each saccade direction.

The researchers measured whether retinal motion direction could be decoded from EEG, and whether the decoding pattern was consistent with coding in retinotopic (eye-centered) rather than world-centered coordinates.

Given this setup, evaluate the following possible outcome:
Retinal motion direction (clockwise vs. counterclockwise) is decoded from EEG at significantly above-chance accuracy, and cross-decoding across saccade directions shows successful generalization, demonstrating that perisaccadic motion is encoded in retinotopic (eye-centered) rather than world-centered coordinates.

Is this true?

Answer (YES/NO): NO